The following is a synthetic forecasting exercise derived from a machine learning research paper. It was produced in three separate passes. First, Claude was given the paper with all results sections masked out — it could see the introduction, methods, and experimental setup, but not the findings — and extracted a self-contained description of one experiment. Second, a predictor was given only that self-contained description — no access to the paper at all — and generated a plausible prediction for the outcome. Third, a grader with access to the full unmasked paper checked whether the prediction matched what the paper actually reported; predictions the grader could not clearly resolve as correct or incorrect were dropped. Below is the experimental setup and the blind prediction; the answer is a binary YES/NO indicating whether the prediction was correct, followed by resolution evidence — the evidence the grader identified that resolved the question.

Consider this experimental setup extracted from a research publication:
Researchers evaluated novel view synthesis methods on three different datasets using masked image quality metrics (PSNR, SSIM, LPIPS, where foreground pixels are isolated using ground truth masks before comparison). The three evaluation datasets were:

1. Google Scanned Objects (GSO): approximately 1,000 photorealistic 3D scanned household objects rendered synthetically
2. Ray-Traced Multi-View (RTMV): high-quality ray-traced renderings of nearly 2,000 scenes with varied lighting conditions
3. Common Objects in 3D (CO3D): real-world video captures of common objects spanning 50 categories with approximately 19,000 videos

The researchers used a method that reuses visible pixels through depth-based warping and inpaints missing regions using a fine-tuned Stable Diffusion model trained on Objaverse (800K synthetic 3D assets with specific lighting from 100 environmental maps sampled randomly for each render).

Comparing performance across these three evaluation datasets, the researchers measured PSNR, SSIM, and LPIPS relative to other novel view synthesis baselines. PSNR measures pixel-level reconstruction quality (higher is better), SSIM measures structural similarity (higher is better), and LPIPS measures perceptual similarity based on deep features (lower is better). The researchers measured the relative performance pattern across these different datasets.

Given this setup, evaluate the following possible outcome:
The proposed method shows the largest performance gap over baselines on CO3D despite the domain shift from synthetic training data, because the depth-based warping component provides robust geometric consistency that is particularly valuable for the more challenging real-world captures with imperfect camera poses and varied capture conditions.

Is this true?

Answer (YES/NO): NO